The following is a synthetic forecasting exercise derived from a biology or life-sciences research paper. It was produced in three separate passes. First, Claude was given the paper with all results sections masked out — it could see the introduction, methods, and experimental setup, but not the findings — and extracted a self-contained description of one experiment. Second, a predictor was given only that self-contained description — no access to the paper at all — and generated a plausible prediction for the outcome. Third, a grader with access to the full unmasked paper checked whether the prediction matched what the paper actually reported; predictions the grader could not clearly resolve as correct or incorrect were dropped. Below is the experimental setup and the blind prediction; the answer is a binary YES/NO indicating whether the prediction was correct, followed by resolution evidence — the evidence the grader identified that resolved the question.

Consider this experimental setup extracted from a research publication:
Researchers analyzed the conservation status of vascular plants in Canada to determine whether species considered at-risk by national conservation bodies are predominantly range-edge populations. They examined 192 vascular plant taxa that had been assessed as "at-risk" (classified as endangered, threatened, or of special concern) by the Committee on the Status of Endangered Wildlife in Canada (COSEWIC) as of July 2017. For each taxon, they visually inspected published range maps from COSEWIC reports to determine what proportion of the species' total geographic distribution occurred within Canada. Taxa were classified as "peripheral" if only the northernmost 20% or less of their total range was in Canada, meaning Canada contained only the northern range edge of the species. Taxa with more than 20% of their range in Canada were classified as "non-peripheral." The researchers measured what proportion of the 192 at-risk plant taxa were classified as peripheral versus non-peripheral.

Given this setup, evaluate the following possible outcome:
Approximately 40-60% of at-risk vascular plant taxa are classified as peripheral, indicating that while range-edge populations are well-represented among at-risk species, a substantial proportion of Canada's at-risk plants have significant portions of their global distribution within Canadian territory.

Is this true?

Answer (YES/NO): NO